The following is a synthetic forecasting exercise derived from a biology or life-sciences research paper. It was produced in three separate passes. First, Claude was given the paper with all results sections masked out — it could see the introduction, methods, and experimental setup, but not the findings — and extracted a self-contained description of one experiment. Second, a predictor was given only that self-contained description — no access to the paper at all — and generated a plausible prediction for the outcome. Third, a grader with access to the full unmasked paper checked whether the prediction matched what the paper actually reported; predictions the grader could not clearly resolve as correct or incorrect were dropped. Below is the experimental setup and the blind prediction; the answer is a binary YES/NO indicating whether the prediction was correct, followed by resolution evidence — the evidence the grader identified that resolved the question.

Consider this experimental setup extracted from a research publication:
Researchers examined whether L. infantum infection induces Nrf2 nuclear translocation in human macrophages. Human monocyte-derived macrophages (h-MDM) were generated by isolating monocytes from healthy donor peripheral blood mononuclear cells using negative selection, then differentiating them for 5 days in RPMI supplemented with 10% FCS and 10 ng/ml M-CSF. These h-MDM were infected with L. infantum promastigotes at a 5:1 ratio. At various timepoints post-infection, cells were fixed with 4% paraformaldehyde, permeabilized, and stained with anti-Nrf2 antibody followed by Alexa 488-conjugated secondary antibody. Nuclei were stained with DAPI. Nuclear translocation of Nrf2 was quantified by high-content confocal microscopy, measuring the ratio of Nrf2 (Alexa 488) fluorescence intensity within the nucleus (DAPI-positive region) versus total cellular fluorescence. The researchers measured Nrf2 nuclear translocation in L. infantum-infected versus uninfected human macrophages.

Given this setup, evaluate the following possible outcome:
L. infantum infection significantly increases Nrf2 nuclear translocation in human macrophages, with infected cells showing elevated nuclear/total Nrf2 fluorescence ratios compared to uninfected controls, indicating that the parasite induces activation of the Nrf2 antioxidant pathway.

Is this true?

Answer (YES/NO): YES